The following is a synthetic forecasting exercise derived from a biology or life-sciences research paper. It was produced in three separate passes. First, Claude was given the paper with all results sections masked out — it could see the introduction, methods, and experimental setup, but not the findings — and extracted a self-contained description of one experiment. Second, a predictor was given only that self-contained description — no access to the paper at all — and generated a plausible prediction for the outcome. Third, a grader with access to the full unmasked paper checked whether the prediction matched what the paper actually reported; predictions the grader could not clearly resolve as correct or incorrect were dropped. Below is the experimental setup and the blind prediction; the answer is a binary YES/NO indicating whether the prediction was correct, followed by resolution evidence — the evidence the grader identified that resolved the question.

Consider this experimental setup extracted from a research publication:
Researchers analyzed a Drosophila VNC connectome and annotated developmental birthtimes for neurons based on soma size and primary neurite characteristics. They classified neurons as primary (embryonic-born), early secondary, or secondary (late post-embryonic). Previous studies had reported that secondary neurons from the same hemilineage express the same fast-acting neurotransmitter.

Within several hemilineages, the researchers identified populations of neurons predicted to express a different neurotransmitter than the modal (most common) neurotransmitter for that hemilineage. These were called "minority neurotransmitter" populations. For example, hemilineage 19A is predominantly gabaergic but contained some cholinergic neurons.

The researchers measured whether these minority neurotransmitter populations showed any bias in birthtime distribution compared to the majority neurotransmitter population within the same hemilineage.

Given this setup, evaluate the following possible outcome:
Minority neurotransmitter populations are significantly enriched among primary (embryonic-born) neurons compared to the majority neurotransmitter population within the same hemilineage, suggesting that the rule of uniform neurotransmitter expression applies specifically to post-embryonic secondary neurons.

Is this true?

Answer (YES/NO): YES